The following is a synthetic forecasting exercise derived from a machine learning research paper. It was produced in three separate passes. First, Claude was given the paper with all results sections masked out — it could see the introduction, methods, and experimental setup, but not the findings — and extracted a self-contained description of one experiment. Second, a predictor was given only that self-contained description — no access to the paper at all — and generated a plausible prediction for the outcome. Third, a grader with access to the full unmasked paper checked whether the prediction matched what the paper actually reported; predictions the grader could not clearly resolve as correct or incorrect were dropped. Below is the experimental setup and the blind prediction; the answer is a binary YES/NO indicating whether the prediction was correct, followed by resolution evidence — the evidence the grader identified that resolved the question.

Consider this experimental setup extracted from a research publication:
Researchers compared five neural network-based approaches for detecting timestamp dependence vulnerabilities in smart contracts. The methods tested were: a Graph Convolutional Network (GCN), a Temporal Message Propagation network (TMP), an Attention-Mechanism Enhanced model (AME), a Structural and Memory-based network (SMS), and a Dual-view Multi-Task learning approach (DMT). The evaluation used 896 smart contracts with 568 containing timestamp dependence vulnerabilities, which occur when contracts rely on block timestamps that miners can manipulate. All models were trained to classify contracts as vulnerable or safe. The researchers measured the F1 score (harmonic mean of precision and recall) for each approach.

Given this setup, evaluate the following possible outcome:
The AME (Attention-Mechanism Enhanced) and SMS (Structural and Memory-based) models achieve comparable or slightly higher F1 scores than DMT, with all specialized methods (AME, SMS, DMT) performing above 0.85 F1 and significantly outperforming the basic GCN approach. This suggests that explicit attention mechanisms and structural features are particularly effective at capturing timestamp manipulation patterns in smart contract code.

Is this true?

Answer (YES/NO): NO